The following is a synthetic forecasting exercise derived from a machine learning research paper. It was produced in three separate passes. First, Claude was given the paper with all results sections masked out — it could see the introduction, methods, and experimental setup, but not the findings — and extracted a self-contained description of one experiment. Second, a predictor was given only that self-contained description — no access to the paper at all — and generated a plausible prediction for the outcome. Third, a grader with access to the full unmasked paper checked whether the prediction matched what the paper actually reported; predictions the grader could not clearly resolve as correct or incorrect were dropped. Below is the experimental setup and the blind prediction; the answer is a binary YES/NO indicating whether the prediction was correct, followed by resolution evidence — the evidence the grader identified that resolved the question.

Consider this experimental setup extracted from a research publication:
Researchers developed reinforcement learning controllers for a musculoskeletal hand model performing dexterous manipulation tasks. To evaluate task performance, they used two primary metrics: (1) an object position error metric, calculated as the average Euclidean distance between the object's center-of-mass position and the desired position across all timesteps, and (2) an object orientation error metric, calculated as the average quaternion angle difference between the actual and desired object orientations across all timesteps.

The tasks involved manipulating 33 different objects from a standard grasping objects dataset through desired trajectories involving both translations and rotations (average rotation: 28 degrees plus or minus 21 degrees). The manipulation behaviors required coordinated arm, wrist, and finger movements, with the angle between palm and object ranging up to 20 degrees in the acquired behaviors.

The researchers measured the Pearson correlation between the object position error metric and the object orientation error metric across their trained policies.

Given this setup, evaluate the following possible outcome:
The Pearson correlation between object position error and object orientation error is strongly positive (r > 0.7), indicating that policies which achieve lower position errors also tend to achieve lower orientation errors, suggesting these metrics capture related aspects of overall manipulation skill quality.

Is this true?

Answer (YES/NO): YES